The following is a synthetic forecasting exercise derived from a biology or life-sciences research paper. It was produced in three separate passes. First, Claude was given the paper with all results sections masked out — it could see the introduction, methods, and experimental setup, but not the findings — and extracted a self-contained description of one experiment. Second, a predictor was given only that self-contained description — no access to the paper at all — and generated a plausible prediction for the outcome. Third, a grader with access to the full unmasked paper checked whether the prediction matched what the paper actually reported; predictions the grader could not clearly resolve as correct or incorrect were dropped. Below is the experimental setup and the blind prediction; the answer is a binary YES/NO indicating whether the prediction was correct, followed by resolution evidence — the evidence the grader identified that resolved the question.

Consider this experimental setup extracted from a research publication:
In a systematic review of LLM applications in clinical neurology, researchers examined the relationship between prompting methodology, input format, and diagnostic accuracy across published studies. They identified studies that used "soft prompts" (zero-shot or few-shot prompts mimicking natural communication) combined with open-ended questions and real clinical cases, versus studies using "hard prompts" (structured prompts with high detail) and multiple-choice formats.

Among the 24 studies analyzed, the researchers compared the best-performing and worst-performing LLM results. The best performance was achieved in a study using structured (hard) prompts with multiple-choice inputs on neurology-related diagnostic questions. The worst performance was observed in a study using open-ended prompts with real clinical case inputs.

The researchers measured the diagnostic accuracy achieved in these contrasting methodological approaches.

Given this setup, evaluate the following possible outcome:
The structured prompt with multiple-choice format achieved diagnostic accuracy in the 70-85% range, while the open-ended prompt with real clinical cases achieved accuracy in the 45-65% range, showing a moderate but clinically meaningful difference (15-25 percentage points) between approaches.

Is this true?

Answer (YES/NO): NO